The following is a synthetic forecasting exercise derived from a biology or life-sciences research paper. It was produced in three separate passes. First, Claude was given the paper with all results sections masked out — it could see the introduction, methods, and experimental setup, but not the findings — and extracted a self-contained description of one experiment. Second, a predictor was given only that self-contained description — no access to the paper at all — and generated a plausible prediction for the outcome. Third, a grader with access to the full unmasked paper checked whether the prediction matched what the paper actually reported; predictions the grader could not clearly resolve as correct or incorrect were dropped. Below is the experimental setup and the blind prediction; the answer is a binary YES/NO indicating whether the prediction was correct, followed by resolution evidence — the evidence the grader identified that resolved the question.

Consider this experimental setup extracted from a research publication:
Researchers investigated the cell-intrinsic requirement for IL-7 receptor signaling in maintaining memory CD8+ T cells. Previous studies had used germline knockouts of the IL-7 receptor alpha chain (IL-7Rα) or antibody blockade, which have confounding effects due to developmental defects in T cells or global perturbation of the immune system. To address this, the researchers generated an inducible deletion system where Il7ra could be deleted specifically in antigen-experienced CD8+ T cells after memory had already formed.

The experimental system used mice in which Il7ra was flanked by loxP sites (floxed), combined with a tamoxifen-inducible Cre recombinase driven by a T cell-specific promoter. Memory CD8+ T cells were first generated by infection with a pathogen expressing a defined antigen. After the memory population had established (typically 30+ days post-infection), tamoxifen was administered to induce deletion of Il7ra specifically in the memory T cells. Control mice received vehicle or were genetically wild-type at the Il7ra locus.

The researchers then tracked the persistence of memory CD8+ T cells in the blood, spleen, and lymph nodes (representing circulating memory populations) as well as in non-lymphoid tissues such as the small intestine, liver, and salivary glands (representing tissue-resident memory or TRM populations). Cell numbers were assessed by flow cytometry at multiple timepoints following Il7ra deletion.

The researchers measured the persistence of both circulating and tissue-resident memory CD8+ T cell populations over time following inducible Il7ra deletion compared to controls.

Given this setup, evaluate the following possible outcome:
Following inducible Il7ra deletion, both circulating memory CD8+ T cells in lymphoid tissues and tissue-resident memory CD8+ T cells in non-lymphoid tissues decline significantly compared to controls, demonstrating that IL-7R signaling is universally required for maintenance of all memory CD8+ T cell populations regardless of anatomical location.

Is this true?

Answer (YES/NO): NO